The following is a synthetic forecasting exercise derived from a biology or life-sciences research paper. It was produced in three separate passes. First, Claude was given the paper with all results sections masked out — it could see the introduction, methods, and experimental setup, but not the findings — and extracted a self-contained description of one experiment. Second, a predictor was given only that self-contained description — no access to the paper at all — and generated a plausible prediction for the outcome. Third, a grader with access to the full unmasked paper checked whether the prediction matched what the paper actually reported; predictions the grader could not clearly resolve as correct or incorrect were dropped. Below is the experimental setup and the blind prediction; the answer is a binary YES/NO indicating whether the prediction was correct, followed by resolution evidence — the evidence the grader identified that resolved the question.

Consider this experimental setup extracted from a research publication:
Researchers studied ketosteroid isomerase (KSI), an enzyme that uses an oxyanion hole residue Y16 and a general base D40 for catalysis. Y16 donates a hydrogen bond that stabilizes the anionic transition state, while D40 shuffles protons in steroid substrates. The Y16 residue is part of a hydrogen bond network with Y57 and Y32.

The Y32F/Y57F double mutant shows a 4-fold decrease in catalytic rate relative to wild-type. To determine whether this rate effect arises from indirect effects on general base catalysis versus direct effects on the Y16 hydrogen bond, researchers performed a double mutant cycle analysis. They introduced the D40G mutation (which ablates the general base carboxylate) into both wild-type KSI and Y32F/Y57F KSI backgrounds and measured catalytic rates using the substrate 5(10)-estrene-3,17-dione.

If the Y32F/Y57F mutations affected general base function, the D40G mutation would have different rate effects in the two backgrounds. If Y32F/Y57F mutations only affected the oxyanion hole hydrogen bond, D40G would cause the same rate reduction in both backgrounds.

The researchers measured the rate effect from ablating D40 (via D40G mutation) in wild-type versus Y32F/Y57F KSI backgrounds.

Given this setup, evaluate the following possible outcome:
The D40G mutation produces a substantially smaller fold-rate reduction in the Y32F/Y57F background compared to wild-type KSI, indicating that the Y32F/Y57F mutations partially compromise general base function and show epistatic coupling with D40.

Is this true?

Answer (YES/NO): NO